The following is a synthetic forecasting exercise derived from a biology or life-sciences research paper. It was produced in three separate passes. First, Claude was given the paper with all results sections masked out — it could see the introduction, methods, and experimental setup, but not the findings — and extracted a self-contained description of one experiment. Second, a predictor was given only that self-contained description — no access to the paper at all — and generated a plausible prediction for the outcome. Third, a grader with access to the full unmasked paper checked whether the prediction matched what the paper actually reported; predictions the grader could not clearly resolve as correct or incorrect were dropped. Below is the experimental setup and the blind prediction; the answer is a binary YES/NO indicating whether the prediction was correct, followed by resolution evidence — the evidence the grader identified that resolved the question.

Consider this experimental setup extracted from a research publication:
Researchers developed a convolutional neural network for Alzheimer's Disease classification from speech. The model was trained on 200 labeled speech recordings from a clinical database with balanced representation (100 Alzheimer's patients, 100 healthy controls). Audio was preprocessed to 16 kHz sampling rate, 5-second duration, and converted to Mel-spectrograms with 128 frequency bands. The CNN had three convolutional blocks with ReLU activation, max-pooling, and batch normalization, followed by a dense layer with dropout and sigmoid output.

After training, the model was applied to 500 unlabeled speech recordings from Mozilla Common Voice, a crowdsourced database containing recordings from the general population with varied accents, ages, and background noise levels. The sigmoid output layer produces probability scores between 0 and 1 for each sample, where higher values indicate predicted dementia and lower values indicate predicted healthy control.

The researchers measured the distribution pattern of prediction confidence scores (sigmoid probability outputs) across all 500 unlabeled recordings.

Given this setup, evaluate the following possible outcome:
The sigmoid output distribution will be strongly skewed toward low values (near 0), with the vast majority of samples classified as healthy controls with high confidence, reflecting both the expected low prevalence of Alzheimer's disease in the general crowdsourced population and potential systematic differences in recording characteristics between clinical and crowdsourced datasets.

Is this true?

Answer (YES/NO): NO